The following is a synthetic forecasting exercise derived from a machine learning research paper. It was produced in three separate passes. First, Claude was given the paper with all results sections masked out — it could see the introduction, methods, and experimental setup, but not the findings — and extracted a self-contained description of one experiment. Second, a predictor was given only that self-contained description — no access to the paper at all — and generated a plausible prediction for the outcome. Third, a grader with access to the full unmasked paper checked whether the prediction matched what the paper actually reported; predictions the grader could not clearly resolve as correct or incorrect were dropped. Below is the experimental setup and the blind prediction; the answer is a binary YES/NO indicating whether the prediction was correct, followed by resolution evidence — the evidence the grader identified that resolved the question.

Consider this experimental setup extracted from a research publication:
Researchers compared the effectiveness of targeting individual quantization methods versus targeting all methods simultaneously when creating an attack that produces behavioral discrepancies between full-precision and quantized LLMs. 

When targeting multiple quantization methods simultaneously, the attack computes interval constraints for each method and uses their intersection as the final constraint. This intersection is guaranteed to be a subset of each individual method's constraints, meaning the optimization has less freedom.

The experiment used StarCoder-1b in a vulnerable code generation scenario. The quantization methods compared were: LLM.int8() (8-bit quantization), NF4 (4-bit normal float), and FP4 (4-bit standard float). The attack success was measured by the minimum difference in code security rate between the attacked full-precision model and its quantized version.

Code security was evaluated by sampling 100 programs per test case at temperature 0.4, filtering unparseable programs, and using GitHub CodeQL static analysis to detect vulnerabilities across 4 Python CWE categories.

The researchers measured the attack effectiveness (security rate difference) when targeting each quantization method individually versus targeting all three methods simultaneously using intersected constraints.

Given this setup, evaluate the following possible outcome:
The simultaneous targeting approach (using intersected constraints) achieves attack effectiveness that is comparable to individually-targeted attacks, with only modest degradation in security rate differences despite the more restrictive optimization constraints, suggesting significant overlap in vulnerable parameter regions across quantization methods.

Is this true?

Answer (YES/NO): NO